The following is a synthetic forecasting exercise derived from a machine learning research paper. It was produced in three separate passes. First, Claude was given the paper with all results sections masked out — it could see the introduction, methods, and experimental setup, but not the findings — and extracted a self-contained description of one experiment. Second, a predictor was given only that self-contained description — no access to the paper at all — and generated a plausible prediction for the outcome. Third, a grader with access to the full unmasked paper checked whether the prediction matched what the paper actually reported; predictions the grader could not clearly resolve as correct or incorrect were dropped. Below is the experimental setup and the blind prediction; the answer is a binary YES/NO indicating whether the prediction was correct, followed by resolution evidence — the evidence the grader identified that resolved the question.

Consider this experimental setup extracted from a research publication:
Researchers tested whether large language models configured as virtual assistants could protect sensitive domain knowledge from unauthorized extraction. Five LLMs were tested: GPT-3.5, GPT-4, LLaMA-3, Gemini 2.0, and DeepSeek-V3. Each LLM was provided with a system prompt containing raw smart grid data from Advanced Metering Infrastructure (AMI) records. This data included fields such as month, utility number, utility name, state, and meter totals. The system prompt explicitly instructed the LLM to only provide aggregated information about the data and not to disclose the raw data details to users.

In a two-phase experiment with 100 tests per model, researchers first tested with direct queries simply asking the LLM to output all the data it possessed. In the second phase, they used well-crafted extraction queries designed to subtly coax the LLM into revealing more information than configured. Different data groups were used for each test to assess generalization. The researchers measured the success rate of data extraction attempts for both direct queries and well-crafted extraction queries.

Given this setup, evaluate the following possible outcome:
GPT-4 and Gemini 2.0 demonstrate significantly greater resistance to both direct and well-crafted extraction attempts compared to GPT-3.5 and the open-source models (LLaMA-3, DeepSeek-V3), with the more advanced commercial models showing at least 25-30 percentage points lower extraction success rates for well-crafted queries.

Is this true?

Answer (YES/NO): NO